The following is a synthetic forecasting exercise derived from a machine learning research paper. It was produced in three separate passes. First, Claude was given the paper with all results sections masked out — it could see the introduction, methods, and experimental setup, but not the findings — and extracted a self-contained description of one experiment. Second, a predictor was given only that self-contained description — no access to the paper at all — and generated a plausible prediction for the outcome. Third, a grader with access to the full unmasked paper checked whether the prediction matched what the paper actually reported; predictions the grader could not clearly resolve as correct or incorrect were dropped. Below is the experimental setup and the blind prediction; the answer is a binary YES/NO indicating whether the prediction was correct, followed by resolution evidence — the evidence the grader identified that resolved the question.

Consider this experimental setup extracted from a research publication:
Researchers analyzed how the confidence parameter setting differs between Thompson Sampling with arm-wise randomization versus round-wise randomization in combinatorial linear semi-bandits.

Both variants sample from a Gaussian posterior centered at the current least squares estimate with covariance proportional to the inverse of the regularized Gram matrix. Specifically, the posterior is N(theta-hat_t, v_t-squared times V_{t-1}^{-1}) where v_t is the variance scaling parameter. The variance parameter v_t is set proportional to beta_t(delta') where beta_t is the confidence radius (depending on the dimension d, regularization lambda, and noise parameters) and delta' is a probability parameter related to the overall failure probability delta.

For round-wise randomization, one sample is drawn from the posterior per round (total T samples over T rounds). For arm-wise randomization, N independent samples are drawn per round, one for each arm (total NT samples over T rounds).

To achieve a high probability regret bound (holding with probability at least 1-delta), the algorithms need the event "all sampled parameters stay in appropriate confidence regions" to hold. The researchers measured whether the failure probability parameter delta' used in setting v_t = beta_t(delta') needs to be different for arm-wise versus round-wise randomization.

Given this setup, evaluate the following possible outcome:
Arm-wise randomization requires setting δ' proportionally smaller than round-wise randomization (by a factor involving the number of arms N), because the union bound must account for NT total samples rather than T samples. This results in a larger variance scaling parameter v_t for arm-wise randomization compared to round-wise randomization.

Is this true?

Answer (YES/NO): YES